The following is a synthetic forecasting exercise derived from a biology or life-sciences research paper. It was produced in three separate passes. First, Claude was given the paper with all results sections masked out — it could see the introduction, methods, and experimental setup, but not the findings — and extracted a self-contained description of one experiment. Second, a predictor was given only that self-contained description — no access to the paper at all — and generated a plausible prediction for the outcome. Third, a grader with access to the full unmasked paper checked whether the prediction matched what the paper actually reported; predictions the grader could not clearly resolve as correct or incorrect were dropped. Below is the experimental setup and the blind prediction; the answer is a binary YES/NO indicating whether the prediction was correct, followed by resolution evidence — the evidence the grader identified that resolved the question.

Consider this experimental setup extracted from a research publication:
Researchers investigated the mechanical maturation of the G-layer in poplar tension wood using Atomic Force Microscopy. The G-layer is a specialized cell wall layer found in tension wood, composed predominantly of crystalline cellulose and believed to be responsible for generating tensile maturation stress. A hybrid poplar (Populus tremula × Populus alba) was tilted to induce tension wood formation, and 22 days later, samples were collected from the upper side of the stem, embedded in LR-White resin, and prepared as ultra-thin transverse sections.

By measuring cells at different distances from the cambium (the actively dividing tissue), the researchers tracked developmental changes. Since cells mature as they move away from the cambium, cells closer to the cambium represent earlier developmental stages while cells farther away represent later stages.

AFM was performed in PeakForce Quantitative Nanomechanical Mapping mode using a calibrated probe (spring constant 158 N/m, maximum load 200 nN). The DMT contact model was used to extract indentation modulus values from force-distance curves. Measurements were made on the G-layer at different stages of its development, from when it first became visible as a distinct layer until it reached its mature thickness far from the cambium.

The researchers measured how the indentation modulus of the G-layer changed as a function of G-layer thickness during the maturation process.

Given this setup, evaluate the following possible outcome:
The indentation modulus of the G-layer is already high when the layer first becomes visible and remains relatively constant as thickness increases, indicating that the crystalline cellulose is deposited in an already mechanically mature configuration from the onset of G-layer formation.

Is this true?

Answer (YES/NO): NO